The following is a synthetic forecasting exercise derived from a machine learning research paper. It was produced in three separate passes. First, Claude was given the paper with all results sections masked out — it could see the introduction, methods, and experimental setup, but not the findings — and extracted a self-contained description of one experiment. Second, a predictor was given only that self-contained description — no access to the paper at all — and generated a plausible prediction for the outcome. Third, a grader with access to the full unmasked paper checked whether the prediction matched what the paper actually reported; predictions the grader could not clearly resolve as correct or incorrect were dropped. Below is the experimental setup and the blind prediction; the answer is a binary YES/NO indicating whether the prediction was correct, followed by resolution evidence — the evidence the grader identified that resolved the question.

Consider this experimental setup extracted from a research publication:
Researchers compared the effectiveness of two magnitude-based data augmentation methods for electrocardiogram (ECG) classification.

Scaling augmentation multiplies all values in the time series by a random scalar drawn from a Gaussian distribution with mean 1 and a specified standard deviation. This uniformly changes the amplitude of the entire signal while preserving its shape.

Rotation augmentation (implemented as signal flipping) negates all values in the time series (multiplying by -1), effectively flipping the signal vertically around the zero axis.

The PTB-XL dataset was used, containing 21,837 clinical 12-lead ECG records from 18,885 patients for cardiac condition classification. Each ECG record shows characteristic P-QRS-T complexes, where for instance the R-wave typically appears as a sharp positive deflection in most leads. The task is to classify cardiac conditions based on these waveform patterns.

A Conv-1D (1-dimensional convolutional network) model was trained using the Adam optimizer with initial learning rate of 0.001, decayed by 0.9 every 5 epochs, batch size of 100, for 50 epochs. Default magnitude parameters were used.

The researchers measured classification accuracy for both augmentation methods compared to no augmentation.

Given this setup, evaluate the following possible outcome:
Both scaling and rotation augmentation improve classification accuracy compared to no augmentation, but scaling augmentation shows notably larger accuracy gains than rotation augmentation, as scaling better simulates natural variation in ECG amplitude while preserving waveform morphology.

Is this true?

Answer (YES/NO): NO